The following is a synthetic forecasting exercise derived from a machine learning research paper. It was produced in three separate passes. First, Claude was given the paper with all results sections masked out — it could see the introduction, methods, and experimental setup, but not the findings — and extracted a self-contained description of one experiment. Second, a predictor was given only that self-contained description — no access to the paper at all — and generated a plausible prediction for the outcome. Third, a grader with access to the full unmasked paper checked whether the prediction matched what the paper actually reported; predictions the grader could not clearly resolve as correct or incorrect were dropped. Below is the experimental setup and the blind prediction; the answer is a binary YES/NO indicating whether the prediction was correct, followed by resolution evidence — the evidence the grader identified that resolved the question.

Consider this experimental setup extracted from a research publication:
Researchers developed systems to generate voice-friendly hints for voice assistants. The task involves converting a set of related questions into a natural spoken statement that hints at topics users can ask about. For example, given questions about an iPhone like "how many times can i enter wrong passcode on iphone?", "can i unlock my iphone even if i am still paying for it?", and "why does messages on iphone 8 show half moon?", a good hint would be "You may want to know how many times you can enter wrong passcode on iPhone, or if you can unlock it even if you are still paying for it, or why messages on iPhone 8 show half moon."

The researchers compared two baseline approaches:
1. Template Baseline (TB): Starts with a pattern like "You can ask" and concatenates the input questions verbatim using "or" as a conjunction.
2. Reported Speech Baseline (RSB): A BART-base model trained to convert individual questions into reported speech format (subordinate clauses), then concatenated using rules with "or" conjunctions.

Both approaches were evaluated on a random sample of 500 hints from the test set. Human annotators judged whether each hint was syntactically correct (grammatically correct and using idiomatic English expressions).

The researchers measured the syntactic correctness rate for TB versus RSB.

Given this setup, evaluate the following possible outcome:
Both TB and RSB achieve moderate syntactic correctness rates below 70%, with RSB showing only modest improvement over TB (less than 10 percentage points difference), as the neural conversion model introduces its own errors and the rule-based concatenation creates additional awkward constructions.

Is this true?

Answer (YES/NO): NO